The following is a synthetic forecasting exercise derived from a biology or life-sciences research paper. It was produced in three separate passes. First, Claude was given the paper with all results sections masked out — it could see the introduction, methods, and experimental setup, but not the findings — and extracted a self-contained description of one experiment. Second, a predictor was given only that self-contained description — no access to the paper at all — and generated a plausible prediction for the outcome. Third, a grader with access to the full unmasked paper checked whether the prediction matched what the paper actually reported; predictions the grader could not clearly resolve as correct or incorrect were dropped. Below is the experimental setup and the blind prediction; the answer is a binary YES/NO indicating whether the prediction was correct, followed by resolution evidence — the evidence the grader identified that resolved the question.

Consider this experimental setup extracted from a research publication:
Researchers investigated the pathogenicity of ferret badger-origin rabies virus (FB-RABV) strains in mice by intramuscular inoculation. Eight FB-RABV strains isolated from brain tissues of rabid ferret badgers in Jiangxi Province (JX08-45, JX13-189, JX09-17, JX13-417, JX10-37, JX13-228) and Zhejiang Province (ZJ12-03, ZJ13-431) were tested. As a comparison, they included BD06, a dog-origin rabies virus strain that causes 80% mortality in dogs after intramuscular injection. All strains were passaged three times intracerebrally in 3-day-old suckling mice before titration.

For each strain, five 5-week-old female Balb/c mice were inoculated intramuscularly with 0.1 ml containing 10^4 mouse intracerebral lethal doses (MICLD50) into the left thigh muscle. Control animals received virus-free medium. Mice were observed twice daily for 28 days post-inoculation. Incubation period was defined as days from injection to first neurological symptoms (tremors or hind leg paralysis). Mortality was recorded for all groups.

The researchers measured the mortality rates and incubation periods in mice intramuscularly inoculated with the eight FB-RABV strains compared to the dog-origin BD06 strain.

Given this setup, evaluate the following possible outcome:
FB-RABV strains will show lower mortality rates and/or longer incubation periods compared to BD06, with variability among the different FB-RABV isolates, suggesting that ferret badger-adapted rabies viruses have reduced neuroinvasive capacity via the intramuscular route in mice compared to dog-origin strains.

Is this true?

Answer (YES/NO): YES